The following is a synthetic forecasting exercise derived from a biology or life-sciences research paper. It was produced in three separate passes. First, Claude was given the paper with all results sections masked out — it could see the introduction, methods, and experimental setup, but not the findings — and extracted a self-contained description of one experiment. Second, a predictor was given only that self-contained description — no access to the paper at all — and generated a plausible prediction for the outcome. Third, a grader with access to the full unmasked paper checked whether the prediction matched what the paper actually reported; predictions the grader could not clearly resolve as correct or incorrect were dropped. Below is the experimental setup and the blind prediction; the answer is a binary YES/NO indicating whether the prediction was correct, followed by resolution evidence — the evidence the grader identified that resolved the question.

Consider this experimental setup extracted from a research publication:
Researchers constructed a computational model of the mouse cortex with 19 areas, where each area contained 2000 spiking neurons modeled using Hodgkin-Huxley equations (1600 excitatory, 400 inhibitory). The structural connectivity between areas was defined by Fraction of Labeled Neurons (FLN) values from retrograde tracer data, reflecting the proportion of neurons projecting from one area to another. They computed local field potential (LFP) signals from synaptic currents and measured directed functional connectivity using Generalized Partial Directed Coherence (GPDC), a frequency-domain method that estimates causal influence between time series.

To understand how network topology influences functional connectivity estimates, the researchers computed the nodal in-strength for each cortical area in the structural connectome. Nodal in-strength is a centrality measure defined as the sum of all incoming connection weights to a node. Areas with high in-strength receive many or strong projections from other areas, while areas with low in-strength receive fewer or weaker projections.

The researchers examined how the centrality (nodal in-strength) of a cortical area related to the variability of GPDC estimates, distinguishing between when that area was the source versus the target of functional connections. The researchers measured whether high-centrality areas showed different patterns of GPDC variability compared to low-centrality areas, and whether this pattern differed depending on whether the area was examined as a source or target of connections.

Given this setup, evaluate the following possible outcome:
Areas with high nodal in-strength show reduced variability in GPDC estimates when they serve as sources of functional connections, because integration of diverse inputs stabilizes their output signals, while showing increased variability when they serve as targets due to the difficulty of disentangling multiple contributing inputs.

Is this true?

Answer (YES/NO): NO